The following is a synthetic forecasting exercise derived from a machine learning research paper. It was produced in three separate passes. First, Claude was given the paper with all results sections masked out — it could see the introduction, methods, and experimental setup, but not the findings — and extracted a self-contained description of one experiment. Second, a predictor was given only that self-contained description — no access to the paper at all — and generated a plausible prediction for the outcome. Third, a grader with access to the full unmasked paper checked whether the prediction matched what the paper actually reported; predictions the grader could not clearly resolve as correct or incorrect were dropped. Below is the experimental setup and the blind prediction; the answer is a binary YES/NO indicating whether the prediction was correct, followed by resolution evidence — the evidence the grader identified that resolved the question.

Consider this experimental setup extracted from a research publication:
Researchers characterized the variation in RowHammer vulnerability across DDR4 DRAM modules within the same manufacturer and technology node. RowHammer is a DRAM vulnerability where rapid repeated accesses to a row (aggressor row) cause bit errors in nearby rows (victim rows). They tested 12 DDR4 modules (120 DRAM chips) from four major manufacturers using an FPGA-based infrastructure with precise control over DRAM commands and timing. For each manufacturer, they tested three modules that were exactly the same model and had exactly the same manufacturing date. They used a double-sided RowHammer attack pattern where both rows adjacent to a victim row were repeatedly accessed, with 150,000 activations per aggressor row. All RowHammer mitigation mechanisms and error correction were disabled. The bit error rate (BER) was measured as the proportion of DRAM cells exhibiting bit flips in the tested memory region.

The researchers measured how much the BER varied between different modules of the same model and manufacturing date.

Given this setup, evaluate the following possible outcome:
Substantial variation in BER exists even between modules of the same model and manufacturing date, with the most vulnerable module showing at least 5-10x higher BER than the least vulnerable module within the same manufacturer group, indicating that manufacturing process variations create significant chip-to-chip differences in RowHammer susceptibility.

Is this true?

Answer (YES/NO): NO